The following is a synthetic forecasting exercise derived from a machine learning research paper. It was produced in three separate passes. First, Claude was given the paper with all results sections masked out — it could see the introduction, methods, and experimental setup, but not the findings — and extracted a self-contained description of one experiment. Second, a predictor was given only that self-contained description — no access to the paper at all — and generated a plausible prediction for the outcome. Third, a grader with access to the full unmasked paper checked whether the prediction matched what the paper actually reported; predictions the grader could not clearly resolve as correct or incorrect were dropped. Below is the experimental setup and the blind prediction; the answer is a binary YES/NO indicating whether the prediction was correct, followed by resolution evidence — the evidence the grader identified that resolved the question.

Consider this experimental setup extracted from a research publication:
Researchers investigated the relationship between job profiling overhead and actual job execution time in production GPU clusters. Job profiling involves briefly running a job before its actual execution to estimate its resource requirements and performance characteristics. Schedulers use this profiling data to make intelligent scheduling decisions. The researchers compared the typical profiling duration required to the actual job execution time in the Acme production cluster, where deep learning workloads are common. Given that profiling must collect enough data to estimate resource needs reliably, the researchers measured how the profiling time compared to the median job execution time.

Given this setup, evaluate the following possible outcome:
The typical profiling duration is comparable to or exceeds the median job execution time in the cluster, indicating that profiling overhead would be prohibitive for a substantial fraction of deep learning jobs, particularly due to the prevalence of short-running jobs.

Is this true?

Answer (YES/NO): YES